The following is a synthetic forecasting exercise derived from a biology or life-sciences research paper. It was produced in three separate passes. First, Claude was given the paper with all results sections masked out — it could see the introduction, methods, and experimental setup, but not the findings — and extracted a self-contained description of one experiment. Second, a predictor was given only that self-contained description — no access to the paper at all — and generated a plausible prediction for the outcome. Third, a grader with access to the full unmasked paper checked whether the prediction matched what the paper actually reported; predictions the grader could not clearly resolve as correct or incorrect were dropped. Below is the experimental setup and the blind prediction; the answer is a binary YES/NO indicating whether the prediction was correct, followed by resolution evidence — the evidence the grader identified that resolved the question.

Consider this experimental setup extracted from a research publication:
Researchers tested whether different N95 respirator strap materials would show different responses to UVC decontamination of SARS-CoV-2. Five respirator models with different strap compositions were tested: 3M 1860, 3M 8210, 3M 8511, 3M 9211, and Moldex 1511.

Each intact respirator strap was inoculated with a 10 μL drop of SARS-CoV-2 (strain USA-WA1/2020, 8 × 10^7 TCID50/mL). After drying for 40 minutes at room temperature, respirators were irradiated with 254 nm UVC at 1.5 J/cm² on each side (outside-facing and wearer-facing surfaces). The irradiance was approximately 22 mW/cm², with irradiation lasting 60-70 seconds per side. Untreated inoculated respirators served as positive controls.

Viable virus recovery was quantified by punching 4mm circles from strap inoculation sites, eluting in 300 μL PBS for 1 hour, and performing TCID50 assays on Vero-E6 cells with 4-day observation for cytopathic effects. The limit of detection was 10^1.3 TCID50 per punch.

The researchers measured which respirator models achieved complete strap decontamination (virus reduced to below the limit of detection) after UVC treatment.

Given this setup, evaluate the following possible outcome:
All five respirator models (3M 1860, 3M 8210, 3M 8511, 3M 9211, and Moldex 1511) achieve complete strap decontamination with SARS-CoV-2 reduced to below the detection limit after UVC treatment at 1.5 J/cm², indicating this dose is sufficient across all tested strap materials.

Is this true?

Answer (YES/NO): NO